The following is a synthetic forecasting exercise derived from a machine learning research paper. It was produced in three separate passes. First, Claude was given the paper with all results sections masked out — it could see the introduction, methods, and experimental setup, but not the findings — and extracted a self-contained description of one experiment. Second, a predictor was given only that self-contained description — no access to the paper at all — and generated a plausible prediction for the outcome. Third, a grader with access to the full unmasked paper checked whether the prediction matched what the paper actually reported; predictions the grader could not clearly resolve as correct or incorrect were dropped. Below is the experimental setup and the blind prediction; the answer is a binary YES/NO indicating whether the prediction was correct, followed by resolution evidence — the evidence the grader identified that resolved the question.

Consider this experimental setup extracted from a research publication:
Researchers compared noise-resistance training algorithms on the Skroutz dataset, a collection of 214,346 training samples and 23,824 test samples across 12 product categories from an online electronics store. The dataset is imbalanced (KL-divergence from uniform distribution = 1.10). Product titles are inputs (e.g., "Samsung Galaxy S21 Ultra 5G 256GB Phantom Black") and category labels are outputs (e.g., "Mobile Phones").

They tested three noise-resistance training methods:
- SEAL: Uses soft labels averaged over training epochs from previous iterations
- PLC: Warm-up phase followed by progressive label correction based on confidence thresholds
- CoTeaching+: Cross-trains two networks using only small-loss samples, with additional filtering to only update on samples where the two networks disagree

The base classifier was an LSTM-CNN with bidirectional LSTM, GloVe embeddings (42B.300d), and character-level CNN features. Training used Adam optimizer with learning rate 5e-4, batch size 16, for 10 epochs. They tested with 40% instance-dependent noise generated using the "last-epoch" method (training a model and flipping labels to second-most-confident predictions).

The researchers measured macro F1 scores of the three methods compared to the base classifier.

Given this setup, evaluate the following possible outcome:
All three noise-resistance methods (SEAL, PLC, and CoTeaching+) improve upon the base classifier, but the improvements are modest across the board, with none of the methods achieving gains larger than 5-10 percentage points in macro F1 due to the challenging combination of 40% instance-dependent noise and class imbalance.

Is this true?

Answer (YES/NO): NO